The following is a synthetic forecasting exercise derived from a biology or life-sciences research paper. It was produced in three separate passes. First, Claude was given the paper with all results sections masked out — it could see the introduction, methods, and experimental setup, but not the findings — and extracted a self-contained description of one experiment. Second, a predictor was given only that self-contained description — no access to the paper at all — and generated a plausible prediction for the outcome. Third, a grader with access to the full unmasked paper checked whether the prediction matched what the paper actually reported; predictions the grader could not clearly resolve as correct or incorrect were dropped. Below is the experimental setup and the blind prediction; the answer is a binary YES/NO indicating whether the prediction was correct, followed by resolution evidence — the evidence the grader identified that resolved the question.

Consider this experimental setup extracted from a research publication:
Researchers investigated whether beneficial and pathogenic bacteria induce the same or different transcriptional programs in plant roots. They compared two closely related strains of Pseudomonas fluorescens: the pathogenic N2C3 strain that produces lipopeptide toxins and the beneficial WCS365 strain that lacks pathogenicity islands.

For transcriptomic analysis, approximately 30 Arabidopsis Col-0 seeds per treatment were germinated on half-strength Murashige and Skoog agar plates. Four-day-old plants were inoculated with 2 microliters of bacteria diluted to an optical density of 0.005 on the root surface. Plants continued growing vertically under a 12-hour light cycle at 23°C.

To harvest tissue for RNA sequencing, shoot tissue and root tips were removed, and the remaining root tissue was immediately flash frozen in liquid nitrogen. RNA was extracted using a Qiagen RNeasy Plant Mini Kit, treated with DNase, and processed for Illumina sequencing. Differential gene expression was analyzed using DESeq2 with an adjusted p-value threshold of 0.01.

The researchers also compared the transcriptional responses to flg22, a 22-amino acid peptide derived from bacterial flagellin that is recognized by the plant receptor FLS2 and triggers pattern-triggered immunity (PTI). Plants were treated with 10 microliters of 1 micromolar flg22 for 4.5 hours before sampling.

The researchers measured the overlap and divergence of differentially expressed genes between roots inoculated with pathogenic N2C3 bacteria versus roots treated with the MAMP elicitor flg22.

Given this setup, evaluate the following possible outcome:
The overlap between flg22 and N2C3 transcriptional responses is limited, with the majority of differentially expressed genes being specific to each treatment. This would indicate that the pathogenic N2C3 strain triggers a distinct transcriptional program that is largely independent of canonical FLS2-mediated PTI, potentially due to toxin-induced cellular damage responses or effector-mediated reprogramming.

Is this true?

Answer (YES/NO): NO